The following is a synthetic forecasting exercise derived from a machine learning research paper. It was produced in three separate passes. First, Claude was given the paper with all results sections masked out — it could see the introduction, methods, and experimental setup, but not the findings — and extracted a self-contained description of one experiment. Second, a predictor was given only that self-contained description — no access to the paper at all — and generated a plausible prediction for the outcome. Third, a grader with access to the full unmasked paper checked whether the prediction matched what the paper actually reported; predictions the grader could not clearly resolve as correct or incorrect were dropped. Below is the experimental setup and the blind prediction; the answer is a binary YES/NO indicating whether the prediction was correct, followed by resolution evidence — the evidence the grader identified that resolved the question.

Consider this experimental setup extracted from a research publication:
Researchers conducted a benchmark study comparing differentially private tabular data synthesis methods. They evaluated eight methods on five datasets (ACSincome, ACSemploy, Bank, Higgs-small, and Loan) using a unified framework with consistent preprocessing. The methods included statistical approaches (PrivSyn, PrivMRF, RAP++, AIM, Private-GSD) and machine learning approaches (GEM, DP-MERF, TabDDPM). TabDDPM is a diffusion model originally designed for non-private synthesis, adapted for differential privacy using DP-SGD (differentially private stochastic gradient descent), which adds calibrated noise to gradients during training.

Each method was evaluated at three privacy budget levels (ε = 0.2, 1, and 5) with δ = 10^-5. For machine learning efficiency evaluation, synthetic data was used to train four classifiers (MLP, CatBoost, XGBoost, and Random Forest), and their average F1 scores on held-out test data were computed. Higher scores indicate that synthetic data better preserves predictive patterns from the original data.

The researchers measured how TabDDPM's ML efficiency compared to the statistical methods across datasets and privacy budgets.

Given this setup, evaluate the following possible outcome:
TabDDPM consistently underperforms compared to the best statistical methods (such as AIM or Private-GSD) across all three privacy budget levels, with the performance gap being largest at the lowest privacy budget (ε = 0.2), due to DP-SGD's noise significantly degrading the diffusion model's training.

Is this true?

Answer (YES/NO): NO